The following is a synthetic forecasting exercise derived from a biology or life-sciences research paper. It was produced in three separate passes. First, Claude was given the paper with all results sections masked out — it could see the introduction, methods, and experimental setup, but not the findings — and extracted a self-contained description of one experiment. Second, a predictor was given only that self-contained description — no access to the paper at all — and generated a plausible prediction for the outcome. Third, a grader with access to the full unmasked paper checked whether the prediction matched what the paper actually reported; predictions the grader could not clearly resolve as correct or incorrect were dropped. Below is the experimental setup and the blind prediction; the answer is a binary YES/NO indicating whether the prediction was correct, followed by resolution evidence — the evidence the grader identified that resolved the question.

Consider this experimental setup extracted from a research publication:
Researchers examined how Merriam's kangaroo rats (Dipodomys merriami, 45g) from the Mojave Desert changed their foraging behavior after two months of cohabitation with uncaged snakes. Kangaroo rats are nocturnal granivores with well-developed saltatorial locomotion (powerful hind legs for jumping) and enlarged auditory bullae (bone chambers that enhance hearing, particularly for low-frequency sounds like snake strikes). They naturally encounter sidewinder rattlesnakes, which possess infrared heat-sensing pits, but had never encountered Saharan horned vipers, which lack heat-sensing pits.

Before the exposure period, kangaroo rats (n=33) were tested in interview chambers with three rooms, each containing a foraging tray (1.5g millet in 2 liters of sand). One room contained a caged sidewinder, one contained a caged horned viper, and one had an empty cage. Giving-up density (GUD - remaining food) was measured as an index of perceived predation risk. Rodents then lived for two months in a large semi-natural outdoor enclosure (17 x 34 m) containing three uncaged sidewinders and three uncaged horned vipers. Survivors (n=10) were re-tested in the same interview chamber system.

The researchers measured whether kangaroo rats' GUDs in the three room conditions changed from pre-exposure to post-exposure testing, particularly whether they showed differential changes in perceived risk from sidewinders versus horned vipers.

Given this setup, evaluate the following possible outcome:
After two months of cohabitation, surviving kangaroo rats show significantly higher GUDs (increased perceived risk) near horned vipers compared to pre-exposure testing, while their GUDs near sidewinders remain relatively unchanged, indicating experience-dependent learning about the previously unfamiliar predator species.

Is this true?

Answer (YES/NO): NO